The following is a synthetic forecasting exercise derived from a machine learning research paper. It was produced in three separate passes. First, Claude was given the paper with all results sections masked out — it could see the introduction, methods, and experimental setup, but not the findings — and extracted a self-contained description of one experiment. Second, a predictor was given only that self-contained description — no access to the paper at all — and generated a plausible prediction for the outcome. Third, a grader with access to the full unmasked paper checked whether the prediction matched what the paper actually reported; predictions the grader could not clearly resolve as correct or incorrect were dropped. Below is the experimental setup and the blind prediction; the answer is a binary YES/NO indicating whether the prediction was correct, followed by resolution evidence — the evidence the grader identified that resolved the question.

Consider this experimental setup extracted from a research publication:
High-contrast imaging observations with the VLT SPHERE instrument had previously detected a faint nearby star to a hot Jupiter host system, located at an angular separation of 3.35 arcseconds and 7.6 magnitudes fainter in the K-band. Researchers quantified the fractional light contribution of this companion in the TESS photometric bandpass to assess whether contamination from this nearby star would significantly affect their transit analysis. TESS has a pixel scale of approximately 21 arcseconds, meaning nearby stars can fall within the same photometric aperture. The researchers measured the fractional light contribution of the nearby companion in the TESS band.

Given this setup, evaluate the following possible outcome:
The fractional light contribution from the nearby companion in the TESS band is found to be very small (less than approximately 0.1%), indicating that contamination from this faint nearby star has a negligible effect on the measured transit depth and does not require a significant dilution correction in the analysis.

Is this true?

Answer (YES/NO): YES